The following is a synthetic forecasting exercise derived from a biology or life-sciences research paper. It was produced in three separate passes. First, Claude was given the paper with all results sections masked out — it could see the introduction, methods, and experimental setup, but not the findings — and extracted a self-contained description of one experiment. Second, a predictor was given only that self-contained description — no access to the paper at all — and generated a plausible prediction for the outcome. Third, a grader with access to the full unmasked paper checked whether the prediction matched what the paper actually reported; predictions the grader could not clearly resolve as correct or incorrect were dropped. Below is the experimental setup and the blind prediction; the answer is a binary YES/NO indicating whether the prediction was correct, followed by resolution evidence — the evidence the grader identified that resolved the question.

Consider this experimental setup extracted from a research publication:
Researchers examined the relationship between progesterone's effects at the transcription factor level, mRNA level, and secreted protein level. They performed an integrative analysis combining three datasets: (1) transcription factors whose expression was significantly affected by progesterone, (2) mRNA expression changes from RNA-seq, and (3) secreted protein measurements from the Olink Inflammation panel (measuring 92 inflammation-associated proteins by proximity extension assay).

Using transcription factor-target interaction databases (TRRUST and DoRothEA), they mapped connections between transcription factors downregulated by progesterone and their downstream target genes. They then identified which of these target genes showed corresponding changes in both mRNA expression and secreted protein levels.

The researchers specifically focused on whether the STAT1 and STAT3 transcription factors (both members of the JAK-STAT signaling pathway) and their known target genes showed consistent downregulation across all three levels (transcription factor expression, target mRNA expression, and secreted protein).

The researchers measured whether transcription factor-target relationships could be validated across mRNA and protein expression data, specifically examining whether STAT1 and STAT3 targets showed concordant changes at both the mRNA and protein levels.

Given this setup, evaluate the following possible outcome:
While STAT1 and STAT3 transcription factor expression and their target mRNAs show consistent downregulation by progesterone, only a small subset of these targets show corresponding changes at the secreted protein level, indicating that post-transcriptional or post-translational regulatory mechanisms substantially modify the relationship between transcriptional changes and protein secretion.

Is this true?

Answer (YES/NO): NO